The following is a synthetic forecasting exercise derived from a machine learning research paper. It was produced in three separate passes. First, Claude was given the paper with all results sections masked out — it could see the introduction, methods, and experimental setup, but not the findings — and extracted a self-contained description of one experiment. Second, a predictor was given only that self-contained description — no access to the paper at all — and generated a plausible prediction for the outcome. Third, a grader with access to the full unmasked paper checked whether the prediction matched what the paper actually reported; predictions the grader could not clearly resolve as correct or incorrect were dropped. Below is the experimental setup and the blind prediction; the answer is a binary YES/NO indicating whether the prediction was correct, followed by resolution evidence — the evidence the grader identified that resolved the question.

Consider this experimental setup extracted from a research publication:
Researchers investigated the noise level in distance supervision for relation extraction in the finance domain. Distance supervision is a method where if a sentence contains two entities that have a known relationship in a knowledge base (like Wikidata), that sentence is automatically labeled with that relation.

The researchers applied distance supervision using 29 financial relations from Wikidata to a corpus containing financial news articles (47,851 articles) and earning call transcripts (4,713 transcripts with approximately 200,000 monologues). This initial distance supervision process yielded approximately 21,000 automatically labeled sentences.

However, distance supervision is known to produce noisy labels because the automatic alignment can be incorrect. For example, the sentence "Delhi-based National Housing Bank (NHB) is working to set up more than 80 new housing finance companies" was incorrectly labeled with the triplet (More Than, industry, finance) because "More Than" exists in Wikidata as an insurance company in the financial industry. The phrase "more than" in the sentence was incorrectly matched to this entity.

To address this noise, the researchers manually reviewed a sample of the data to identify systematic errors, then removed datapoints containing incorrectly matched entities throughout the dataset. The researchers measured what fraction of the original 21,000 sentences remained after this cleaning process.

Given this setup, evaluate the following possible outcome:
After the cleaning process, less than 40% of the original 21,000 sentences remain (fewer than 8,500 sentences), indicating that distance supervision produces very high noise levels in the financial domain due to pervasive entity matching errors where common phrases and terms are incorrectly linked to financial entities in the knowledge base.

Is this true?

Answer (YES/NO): YES